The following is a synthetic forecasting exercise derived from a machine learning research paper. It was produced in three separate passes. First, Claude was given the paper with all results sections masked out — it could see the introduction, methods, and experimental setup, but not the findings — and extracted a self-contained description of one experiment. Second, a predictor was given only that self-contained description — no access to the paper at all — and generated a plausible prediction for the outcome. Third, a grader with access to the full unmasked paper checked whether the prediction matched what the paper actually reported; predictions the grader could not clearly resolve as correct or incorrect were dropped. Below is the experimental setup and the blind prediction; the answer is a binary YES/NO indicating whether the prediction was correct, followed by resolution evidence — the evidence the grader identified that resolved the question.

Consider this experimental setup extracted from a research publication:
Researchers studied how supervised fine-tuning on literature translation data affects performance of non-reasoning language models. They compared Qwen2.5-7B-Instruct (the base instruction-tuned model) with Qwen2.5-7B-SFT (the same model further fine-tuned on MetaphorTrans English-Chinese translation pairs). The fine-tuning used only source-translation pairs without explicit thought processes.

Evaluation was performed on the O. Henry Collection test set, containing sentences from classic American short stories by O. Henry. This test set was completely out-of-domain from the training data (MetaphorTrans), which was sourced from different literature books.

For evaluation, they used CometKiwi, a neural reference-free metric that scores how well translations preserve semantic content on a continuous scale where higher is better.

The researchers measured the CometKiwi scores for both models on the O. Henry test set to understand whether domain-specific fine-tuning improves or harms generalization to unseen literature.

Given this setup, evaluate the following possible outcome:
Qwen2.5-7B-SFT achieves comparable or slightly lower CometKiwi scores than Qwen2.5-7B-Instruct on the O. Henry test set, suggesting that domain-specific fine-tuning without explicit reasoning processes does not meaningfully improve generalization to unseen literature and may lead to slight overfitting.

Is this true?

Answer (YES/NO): NO